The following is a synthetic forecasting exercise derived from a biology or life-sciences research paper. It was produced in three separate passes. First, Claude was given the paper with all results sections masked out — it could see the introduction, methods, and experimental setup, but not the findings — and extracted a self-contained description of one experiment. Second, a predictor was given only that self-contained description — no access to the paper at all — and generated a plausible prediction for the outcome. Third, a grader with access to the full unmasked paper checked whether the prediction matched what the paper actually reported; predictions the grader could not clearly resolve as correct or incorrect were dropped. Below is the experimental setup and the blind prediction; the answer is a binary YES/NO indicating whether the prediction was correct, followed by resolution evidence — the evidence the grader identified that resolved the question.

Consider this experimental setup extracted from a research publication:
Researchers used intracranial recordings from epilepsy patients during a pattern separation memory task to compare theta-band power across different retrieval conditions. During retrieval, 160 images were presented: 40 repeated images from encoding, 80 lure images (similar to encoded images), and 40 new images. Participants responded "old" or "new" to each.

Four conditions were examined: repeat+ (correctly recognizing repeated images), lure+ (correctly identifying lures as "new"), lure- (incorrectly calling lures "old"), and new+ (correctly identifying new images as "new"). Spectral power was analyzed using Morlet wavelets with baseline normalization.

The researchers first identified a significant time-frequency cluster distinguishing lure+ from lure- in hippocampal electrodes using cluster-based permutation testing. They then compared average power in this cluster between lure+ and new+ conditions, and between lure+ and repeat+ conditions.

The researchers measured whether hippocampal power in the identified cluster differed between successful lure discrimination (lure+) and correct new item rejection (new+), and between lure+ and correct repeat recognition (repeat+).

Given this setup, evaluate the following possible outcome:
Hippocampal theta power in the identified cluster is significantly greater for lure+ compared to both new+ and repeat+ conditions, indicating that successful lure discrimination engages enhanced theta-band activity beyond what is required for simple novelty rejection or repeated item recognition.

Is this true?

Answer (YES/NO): NO